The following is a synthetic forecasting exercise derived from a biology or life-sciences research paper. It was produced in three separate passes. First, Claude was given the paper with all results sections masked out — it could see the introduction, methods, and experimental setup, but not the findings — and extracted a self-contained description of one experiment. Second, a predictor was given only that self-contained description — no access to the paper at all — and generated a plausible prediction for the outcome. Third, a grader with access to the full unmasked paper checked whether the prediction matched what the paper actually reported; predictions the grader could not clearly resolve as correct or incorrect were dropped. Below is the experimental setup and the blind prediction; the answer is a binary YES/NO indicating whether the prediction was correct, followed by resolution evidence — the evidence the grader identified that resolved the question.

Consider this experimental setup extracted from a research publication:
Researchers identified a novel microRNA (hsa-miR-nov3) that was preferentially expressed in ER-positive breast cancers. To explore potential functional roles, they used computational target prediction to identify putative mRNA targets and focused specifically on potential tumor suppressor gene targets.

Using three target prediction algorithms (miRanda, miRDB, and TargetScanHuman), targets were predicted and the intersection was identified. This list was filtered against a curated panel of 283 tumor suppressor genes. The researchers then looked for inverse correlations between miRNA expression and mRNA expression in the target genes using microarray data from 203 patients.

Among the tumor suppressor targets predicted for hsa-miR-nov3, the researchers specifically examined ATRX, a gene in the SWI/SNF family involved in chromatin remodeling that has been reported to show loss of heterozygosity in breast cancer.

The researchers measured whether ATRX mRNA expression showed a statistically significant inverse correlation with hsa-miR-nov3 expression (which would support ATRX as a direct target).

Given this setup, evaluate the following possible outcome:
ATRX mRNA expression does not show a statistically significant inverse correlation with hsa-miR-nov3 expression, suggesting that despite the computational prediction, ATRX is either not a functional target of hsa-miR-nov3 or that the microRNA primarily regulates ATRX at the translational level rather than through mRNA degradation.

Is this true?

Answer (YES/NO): YES